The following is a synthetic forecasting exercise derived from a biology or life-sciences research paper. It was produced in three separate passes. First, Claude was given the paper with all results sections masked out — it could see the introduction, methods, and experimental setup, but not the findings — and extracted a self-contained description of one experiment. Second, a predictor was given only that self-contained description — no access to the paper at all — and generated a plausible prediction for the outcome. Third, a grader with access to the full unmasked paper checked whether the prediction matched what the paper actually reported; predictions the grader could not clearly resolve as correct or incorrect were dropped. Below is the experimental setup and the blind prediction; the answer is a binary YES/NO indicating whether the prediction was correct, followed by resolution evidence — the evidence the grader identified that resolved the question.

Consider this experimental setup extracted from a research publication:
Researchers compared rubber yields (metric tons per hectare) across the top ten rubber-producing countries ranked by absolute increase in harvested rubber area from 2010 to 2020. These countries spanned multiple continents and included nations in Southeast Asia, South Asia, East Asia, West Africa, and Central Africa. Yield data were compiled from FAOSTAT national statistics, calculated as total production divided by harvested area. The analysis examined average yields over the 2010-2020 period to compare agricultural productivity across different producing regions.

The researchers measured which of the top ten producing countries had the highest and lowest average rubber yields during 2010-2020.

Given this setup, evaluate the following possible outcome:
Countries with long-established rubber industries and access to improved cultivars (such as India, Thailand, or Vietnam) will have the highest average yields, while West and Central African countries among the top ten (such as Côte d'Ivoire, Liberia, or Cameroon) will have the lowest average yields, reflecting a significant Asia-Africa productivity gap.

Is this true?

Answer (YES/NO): NO